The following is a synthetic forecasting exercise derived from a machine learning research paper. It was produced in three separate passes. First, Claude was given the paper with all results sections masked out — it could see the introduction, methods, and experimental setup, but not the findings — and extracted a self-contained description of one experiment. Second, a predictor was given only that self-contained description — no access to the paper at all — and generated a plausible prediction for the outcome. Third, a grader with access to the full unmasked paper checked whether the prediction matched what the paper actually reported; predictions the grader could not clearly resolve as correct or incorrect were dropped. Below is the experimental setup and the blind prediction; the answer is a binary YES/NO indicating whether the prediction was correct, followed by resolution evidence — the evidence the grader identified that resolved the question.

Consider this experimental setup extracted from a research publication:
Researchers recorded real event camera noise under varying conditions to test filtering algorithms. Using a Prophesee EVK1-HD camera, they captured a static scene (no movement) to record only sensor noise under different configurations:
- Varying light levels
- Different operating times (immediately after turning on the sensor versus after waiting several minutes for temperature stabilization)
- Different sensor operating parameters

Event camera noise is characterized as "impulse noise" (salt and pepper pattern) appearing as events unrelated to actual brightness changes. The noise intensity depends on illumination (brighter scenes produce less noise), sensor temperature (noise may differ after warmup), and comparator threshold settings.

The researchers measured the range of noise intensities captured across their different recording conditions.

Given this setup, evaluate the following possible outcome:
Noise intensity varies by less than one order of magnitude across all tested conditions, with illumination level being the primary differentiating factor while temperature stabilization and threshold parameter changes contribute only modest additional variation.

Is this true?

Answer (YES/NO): NO